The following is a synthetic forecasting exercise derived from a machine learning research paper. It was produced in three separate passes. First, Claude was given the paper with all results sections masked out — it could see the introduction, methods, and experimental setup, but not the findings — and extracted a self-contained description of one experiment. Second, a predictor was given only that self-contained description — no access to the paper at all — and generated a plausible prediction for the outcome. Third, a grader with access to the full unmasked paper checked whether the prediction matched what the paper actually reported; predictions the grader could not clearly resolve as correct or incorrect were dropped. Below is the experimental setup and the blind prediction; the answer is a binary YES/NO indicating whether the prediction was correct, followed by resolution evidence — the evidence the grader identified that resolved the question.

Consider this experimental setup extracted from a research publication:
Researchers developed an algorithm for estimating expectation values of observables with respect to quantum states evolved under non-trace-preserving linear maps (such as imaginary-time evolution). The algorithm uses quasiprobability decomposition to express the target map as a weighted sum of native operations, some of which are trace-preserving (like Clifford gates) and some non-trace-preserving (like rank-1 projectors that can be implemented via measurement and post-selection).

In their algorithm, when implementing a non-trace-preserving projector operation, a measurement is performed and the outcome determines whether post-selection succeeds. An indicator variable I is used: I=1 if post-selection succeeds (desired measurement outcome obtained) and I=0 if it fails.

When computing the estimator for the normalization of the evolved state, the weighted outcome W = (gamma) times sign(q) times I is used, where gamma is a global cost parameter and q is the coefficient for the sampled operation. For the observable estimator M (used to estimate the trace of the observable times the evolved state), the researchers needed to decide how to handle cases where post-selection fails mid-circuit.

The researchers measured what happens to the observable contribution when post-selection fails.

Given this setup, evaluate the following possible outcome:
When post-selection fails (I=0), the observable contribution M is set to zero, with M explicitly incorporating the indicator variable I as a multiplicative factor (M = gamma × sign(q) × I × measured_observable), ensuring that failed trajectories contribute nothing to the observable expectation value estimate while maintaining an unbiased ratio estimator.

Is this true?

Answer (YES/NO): NO